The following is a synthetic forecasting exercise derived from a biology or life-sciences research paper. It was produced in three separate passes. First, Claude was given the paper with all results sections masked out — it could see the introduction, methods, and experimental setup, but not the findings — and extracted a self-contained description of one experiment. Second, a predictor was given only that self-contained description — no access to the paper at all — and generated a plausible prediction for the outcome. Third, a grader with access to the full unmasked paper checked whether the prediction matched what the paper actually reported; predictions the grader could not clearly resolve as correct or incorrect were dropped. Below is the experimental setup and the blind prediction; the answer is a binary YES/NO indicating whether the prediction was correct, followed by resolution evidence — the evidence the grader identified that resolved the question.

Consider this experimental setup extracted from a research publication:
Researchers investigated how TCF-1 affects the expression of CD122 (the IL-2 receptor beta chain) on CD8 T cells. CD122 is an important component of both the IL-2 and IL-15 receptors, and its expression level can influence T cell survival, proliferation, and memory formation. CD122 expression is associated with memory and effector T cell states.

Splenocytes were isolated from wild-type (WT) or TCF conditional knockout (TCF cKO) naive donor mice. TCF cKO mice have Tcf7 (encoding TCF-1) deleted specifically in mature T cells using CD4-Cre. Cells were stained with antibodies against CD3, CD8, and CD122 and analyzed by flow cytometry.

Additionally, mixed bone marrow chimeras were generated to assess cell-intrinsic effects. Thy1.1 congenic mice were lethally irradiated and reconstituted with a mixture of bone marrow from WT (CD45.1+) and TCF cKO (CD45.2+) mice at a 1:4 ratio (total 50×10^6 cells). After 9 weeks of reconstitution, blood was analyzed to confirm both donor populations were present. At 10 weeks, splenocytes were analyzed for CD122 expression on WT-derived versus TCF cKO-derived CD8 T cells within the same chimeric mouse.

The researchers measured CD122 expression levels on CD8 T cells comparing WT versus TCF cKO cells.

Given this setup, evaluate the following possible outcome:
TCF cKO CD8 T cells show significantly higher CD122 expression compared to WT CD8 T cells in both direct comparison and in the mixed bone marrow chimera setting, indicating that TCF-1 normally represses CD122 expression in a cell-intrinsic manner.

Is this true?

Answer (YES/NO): NO